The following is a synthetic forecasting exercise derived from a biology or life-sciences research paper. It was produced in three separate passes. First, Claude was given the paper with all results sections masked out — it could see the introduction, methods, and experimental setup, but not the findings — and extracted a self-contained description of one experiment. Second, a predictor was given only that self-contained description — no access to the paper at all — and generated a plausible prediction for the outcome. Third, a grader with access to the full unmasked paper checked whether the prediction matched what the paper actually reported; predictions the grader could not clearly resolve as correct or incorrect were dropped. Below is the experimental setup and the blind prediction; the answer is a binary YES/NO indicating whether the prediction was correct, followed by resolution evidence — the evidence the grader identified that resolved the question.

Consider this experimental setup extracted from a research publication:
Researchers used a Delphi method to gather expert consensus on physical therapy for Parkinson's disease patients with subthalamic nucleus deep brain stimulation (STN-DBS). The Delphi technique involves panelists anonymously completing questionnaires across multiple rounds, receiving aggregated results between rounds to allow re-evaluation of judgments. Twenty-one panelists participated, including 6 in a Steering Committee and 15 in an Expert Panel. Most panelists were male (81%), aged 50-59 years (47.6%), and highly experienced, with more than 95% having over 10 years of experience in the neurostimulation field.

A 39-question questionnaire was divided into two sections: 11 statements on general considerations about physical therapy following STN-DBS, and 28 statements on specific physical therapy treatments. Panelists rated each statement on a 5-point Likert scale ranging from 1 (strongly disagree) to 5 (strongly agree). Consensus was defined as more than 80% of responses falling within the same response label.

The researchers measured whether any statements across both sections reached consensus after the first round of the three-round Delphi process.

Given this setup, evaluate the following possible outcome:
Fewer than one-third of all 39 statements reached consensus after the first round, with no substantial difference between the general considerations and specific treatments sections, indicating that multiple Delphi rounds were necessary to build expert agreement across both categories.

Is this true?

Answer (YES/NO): YES